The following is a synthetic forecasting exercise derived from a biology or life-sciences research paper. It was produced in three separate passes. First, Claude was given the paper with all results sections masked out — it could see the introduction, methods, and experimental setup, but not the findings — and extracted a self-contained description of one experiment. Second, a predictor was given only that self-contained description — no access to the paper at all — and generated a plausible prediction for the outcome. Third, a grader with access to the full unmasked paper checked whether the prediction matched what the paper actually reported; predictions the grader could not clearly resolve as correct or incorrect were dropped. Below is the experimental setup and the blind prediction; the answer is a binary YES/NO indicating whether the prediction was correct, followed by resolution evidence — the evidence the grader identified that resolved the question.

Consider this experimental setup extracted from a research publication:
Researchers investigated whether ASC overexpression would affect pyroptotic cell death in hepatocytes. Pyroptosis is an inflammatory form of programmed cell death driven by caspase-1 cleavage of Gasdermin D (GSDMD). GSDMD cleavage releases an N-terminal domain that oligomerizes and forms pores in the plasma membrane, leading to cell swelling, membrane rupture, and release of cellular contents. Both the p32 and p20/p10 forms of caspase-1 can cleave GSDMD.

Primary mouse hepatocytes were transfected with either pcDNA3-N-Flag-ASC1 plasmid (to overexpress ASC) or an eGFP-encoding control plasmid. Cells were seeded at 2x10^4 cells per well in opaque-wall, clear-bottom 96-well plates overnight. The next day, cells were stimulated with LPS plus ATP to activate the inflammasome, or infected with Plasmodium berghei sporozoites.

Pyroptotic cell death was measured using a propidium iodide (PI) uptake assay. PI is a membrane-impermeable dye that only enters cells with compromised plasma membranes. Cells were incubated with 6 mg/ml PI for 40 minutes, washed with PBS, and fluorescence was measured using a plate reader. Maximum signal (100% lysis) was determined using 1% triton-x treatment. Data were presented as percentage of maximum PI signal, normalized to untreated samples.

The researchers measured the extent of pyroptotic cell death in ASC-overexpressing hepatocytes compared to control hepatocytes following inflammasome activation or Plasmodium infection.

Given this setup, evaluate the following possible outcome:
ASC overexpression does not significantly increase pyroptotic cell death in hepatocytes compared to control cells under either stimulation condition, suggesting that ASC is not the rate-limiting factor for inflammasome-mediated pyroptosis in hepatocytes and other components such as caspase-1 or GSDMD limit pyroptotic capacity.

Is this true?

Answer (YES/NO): NO